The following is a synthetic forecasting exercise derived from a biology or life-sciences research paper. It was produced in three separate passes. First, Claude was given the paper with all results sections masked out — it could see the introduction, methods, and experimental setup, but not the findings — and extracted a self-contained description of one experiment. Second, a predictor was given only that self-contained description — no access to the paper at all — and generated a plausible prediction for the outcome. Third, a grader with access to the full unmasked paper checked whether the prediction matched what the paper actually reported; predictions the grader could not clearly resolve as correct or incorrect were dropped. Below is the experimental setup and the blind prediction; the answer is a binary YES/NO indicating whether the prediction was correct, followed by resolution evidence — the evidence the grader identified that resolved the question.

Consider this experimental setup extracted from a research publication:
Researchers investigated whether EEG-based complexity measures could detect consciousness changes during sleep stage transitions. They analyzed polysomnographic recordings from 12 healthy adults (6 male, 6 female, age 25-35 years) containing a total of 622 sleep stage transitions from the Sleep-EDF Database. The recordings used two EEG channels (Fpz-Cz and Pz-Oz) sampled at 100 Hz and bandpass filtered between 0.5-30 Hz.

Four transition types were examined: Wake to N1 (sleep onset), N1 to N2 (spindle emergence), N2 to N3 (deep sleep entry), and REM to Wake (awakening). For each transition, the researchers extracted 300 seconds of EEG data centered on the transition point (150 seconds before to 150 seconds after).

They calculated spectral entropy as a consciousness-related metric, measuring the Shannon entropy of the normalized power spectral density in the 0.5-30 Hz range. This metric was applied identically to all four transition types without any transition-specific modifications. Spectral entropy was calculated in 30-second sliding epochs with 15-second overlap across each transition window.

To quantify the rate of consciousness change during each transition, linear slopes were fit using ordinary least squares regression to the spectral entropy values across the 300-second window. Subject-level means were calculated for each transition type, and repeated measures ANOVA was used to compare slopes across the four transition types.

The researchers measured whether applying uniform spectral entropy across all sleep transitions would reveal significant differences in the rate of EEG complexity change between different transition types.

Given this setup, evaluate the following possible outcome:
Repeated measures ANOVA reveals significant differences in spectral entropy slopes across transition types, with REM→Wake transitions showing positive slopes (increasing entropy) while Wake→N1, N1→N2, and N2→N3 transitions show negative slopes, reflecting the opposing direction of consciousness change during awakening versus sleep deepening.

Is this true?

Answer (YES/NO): NO